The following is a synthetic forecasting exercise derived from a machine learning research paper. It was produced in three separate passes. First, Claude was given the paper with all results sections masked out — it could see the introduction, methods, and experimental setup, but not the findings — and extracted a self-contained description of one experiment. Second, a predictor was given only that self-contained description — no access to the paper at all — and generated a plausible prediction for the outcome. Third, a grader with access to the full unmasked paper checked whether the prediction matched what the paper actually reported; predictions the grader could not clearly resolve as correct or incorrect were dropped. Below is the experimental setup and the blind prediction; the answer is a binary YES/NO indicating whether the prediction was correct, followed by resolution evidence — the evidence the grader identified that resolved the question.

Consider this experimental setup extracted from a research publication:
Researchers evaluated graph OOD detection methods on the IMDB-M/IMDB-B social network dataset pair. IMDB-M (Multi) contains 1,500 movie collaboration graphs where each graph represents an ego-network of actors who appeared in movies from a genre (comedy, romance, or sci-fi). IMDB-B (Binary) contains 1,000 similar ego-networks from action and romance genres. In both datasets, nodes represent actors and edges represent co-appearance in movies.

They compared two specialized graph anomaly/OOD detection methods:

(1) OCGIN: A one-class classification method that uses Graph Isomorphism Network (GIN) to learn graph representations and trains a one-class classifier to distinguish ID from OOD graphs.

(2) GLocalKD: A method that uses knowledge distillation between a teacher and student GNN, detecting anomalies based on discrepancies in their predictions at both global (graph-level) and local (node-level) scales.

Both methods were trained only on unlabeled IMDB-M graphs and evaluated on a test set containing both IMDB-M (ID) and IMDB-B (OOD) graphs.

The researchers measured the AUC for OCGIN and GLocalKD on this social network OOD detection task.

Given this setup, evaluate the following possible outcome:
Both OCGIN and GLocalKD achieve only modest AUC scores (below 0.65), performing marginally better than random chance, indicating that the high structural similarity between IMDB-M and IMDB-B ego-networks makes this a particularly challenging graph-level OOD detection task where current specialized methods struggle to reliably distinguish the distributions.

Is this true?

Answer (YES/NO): NO